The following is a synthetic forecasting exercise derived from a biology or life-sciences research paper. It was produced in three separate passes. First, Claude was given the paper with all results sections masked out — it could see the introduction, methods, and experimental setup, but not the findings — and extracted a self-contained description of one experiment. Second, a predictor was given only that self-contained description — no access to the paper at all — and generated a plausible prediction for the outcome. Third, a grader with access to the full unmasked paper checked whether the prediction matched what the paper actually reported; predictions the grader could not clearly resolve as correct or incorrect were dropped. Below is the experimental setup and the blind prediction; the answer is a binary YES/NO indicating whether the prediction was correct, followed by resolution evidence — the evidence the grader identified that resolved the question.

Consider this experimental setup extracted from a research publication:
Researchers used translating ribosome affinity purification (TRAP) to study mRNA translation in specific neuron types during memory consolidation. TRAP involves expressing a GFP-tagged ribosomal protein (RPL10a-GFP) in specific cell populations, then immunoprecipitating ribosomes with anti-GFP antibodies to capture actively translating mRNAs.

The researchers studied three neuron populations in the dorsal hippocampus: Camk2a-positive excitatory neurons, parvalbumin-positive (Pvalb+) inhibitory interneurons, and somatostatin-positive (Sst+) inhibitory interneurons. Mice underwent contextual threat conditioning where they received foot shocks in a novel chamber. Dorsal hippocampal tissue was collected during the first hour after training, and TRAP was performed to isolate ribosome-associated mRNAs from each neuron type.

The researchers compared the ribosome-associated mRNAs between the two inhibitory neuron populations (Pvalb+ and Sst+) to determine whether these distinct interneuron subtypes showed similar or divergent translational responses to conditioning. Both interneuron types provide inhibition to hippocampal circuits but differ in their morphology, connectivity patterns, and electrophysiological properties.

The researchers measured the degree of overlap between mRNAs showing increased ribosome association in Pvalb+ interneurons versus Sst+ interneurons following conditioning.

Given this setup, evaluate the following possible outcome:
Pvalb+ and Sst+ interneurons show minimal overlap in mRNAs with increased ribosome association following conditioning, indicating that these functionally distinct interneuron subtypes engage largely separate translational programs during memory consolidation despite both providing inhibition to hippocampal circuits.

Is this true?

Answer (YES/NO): NO